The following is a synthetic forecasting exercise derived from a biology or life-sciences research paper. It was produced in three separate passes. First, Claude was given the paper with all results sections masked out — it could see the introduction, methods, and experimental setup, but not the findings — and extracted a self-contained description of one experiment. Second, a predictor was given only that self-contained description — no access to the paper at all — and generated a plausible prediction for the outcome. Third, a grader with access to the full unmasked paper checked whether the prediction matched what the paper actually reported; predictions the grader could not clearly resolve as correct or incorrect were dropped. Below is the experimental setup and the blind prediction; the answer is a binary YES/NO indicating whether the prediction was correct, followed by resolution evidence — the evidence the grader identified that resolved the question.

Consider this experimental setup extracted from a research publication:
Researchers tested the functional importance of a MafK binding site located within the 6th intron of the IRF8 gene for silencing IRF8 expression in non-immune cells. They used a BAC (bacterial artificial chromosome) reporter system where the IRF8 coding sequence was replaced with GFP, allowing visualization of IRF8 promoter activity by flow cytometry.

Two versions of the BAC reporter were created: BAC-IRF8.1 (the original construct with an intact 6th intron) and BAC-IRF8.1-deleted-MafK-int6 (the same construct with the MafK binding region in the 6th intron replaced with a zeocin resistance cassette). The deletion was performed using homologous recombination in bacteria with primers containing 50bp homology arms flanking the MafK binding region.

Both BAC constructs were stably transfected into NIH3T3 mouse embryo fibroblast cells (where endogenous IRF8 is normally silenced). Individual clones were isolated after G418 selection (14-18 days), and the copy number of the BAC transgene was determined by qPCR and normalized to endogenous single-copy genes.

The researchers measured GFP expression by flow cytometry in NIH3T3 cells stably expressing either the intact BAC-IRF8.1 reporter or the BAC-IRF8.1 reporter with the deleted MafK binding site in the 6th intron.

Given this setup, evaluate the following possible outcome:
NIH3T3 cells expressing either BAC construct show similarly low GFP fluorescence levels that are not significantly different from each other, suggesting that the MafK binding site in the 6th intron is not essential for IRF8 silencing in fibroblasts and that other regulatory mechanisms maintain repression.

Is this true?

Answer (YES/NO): NO